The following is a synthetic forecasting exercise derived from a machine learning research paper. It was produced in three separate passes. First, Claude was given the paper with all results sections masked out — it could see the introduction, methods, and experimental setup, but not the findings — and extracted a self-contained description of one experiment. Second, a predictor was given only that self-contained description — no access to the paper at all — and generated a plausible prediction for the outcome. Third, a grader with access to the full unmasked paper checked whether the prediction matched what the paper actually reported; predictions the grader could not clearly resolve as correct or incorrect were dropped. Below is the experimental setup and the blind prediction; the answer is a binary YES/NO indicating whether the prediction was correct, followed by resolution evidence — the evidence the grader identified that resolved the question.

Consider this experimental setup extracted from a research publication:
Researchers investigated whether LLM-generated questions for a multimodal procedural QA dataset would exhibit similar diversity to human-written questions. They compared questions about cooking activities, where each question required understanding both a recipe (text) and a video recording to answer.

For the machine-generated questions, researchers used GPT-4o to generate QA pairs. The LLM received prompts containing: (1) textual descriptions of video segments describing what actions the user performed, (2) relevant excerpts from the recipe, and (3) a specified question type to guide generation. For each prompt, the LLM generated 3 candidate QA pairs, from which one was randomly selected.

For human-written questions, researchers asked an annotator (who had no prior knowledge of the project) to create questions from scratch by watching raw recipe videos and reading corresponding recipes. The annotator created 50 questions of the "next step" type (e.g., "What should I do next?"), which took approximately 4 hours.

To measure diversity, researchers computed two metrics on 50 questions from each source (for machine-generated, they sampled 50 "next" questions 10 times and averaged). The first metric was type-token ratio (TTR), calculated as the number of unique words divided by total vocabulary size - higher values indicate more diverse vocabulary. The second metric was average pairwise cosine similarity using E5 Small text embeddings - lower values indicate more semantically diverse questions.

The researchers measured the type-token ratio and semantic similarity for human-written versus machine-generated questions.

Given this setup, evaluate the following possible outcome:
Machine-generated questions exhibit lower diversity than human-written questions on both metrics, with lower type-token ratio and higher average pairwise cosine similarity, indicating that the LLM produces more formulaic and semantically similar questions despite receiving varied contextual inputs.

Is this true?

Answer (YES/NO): NO